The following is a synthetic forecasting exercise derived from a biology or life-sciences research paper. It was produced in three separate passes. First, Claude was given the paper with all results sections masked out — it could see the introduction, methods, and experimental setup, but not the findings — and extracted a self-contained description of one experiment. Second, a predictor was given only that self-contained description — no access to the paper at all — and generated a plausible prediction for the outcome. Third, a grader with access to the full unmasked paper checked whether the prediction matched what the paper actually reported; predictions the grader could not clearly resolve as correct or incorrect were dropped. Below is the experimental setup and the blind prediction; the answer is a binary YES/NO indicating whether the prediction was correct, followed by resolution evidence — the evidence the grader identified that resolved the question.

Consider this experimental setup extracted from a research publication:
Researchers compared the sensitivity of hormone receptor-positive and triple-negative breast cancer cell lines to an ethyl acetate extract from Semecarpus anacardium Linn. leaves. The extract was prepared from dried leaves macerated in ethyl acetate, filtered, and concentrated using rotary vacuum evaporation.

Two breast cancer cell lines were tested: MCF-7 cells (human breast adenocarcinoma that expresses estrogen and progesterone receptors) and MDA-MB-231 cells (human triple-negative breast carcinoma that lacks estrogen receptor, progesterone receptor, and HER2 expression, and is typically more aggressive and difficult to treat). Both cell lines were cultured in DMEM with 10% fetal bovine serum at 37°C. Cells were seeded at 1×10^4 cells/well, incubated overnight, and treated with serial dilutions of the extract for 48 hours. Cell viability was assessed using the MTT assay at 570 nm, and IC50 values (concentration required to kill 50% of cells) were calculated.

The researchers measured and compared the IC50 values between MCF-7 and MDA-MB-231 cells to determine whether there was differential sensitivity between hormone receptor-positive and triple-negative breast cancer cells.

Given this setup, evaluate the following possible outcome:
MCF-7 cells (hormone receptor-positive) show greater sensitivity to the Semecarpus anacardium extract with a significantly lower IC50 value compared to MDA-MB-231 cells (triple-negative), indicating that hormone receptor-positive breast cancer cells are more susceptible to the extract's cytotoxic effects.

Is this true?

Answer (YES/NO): YES